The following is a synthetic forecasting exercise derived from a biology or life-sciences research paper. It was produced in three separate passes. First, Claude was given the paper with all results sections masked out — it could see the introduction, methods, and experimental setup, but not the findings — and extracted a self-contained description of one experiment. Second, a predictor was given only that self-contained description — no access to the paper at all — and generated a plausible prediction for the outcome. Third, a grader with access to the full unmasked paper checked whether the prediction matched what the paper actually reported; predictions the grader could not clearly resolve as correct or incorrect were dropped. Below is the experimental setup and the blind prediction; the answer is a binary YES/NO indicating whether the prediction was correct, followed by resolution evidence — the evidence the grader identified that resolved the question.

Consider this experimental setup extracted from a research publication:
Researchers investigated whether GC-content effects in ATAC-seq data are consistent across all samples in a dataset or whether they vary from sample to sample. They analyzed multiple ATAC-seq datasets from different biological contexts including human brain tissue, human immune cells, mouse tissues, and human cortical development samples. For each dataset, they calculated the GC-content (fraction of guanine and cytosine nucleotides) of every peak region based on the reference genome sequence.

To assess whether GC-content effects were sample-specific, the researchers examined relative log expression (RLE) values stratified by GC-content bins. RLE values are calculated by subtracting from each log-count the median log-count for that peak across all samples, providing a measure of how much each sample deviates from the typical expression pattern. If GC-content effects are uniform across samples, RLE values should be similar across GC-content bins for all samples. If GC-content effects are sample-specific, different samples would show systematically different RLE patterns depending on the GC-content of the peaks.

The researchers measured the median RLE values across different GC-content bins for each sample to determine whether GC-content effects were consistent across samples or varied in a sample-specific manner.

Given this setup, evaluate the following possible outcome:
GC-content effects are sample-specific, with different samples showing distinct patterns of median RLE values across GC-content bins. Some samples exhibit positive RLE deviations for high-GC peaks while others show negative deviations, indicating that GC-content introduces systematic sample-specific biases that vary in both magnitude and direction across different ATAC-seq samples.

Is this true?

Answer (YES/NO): YES